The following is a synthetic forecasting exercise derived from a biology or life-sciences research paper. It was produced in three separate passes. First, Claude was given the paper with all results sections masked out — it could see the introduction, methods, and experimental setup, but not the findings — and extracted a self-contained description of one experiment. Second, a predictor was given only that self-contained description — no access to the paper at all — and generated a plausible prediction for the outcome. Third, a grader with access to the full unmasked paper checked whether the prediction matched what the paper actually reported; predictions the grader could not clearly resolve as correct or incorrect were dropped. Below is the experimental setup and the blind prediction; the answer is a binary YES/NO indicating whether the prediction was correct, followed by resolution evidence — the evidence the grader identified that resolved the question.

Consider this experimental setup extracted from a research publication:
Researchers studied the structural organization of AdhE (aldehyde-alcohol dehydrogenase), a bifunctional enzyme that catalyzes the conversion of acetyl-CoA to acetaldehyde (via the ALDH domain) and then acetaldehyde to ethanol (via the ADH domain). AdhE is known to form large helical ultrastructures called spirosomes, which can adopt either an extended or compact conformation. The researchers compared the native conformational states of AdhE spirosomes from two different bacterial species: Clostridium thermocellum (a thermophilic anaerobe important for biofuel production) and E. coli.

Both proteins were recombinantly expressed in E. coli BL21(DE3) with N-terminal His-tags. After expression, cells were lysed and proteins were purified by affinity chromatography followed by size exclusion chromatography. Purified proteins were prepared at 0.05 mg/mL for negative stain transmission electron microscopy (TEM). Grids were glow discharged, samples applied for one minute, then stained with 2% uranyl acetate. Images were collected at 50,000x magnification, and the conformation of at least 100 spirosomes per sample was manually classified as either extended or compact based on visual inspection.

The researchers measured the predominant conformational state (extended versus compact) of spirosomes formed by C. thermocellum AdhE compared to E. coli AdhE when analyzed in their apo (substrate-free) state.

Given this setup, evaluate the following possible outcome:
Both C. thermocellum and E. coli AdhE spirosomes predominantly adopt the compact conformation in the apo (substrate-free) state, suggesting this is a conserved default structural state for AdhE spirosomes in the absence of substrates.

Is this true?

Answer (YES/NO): NO